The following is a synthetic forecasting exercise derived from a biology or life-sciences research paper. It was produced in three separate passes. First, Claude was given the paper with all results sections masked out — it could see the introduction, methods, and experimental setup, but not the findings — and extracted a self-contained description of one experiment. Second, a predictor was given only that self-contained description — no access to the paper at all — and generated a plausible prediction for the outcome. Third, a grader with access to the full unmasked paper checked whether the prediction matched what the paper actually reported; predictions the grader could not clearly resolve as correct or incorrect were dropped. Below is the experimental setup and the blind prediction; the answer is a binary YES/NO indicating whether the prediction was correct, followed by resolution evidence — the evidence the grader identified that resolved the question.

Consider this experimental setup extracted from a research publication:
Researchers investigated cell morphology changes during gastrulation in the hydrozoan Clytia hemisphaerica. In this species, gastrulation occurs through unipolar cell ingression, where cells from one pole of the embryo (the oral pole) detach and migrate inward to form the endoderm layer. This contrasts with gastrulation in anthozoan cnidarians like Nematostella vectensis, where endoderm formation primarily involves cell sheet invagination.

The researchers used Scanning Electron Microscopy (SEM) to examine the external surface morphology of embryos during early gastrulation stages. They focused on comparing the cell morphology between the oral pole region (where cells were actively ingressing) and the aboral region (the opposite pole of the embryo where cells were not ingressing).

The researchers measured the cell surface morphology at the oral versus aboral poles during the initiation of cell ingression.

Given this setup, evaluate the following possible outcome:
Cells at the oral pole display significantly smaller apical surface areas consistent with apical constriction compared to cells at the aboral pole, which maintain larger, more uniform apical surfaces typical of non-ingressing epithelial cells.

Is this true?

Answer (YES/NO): NO